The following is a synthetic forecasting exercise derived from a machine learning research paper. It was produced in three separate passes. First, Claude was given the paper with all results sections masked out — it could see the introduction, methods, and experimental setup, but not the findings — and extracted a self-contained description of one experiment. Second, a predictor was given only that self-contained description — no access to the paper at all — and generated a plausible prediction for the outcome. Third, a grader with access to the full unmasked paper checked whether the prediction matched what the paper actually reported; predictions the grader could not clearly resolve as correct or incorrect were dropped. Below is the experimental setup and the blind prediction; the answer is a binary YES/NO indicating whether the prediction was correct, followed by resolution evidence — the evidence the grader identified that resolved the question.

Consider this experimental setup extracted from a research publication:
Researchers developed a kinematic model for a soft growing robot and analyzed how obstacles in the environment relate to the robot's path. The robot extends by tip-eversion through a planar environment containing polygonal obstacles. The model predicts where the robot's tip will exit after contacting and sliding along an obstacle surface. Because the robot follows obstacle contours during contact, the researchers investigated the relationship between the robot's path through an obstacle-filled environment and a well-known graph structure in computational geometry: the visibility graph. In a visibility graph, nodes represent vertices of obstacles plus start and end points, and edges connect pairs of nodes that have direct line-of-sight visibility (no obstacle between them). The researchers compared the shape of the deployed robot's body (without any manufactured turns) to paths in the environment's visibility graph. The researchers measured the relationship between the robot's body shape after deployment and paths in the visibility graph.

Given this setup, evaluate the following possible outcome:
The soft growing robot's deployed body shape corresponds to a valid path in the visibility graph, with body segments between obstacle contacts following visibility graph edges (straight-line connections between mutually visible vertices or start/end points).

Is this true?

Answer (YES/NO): YES